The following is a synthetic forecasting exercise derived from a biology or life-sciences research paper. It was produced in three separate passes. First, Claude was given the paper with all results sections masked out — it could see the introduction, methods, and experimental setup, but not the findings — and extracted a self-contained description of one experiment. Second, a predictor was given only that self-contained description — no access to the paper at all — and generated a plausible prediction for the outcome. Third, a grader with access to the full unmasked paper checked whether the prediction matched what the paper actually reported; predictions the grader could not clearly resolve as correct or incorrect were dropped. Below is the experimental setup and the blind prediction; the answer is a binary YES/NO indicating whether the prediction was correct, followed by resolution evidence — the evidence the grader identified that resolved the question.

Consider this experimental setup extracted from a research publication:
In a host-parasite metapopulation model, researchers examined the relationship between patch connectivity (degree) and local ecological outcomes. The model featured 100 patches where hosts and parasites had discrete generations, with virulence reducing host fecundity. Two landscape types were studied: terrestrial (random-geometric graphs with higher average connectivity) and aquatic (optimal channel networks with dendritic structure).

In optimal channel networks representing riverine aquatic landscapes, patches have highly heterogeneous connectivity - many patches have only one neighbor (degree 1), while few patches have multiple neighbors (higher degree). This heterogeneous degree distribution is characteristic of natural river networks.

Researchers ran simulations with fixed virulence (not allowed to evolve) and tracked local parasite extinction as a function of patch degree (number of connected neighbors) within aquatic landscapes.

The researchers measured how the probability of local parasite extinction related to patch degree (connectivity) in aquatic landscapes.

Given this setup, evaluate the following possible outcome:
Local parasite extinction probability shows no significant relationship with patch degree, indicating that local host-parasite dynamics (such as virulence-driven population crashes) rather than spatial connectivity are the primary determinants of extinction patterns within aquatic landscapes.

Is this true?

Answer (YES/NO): NO